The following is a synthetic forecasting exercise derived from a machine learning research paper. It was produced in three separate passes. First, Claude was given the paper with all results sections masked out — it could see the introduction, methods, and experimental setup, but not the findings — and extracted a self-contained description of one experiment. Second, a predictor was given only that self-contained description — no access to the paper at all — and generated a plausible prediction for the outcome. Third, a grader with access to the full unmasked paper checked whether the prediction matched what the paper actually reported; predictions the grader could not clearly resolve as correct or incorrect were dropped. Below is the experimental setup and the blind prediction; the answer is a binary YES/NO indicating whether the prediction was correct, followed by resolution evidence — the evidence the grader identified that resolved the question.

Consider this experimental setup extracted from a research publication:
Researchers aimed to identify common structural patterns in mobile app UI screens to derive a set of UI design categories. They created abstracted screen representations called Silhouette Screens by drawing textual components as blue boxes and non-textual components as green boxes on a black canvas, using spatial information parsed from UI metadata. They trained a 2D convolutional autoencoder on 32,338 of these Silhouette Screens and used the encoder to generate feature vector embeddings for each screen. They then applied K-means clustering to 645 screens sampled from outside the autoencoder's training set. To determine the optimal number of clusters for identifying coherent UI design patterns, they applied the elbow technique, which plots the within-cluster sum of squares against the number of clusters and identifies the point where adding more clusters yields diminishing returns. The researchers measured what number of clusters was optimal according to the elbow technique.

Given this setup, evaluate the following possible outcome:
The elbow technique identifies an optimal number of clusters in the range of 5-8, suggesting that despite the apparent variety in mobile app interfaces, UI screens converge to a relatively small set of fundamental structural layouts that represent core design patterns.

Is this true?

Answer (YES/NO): NO